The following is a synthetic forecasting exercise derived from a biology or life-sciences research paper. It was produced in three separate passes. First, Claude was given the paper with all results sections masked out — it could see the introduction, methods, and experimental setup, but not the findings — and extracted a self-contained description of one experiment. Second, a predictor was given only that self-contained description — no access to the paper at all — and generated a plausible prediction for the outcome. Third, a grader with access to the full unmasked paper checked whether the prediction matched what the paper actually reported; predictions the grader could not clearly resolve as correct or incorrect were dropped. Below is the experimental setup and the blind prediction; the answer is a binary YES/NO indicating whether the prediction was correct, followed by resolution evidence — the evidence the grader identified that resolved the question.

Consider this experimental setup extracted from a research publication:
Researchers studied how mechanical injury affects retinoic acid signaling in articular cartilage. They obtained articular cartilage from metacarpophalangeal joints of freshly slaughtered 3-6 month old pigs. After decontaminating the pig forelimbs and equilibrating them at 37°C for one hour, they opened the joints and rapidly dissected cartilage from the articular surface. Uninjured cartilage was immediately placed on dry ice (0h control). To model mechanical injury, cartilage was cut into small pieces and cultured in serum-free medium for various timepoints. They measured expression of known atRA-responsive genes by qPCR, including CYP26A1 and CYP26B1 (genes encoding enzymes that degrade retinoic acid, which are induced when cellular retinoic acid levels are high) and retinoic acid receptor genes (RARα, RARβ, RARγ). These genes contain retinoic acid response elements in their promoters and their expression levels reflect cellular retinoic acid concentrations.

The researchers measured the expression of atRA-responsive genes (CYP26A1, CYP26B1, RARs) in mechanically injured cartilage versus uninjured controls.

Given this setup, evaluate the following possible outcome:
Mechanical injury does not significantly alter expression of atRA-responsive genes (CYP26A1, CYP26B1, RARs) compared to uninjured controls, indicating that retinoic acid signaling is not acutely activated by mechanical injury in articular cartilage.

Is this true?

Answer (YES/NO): NO